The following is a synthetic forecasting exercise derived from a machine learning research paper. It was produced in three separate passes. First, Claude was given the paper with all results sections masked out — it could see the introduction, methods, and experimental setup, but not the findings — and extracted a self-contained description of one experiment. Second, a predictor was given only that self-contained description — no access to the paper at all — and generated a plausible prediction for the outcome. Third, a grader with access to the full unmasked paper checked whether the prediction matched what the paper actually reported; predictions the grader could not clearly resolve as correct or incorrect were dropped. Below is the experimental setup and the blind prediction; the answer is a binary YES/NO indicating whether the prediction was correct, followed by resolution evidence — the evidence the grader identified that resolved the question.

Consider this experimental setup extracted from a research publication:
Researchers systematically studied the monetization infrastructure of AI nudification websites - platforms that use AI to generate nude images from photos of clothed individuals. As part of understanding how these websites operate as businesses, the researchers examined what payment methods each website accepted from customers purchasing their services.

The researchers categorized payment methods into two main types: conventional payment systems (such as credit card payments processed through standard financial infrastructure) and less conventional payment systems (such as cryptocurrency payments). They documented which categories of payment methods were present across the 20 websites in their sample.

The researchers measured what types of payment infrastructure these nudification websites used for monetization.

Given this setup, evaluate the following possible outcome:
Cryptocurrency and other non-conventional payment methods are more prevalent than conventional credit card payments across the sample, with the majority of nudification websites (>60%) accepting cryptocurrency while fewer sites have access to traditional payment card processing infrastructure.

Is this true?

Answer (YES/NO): YES